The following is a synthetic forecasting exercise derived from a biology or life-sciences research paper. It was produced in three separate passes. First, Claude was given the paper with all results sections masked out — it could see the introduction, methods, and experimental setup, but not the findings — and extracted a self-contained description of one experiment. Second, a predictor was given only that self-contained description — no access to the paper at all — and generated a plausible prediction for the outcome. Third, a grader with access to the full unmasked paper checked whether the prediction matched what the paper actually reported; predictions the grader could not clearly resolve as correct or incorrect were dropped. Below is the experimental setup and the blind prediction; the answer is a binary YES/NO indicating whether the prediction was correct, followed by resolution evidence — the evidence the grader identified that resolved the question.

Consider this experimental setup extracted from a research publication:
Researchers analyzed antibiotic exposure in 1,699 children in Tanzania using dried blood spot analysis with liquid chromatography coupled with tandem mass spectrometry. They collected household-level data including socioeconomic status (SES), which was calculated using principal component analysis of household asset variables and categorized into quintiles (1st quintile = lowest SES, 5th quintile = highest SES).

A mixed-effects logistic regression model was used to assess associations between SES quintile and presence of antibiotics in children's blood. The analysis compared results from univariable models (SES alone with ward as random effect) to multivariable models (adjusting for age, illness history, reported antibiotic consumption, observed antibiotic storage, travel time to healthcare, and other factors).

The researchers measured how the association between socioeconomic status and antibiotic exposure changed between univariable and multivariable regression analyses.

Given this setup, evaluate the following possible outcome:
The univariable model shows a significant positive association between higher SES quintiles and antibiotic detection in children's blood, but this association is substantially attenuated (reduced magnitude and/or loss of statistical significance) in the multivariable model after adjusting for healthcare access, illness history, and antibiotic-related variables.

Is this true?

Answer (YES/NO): YES